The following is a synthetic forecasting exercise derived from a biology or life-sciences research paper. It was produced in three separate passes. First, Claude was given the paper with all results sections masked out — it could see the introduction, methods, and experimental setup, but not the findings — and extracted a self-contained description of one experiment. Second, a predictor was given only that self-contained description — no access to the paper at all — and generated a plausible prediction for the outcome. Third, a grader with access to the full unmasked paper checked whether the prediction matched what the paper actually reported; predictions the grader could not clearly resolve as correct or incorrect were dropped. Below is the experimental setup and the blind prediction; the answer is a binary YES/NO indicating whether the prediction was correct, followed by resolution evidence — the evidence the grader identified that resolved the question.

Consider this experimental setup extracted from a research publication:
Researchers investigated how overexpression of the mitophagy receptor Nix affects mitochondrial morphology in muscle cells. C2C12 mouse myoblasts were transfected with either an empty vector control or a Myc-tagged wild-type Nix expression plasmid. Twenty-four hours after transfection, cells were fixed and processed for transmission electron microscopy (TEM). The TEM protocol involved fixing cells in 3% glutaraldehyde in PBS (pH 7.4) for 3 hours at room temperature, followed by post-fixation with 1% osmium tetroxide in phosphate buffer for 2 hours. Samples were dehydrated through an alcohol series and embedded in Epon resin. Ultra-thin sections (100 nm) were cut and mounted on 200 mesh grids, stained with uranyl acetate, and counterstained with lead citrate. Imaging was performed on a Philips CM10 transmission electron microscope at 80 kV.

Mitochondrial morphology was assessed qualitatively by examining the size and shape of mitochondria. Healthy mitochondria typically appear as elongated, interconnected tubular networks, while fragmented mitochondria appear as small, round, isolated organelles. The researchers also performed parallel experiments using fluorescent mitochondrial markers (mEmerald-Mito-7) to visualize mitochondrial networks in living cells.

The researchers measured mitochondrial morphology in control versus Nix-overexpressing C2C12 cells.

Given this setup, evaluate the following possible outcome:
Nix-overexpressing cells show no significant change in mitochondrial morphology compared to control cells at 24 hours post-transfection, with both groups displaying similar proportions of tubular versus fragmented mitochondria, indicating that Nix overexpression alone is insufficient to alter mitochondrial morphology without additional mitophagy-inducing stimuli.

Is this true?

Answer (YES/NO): NO